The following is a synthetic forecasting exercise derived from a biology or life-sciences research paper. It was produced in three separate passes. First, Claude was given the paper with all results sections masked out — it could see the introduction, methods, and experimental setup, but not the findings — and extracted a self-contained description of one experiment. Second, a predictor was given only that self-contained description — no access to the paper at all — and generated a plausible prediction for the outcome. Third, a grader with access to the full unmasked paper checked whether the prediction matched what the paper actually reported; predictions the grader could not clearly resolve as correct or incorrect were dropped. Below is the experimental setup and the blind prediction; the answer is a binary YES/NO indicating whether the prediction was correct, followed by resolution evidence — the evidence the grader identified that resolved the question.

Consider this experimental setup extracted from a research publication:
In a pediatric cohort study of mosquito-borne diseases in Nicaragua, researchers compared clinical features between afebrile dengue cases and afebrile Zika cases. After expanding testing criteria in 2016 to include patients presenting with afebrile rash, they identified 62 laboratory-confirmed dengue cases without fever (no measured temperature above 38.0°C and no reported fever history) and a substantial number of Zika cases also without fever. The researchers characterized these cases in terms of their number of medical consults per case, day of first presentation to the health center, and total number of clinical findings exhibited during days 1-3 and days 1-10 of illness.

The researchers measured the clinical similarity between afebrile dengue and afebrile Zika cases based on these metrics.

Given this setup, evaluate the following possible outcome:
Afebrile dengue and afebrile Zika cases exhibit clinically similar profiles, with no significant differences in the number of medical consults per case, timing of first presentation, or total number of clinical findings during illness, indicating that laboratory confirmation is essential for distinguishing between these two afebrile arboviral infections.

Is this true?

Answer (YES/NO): YES